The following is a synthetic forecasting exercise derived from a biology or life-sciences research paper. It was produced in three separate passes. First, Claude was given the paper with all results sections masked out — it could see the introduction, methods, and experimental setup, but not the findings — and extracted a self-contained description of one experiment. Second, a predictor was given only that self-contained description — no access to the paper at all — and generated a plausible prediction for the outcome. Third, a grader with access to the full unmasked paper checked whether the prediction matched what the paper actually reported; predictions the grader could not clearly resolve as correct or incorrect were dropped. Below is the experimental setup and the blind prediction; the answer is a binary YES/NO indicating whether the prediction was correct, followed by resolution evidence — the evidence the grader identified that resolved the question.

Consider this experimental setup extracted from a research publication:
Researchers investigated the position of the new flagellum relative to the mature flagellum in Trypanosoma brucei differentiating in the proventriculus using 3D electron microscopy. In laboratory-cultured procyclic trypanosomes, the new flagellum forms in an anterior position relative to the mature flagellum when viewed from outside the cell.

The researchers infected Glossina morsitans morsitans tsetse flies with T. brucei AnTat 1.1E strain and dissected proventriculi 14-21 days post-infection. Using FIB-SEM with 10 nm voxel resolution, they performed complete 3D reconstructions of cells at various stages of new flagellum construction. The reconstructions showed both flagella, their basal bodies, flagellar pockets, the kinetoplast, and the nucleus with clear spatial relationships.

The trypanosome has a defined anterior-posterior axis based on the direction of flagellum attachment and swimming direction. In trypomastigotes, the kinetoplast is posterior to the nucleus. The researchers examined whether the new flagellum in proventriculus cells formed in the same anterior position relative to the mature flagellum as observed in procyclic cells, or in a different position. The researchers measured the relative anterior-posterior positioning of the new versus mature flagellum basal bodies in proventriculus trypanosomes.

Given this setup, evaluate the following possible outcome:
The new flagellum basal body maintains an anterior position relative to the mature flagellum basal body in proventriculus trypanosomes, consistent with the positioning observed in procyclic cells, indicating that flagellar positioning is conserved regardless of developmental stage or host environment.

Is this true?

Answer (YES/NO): NO